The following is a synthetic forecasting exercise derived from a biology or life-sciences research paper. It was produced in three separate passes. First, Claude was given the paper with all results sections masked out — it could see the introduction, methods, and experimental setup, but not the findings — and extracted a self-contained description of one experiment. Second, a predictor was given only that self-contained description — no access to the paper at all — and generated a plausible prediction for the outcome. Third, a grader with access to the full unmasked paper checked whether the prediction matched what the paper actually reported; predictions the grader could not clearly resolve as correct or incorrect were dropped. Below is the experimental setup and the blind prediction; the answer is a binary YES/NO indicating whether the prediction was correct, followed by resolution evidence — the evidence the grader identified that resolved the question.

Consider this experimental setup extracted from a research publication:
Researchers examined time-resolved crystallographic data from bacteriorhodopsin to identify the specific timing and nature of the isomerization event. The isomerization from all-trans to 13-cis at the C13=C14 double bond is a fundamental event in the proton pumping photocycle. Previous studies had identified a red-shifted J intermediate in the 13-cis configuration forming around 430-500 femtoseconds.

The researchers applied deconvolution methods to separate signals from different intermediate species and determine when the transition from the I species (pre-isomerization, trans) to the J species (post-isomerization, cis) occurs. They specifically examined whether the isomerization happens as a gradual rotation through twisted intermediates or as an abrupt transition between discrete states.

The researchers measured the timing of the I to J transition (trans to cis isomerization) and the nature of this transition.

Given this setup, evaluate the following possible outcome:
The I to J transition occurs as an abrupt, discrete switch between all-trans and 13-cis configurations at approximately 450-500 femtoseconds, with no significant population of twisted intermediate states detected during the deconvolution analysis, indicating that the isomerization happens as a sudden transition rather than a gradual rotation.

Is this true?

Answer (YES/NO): YES